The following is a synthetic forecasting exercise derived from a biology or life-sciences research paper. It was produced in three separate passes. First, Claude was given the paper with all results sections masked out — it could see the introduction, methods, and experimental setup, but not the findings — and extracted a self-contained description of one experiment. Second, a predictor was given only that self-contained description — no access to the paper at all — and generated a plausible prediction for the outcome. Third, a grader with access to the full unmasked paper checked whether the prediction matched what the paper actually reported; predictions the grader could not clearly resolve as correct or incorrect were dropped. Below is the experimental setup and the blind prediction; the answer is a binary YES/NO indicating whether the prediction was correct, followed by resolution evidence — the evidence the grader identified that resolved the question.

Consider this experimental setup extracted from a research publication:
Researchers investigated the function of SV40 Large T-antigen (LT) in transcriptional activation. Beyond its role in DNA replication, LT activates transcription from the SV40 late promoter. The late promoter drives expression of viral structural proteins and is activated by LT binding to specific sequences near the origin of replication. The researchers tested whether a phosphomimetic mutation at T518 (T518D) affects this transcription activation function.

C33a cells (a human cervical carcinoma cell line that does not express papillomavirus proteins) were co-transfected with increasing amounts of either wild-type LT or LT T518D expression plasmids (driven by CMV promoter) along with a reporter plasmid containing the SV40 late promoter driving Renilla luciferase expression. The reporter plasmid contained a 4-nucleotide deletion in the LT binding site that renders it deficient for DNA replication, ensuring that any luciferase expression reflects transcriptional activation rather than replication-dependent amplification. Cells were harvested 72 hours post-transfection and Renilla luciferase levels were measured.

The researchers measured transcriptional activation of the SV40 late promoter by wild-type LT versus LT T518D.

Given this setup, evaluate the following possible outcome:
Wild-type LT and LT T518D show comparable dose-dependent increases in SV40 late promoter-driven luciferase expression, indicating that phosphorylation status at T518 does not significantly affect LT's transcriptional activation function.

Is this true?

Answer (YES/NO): YES